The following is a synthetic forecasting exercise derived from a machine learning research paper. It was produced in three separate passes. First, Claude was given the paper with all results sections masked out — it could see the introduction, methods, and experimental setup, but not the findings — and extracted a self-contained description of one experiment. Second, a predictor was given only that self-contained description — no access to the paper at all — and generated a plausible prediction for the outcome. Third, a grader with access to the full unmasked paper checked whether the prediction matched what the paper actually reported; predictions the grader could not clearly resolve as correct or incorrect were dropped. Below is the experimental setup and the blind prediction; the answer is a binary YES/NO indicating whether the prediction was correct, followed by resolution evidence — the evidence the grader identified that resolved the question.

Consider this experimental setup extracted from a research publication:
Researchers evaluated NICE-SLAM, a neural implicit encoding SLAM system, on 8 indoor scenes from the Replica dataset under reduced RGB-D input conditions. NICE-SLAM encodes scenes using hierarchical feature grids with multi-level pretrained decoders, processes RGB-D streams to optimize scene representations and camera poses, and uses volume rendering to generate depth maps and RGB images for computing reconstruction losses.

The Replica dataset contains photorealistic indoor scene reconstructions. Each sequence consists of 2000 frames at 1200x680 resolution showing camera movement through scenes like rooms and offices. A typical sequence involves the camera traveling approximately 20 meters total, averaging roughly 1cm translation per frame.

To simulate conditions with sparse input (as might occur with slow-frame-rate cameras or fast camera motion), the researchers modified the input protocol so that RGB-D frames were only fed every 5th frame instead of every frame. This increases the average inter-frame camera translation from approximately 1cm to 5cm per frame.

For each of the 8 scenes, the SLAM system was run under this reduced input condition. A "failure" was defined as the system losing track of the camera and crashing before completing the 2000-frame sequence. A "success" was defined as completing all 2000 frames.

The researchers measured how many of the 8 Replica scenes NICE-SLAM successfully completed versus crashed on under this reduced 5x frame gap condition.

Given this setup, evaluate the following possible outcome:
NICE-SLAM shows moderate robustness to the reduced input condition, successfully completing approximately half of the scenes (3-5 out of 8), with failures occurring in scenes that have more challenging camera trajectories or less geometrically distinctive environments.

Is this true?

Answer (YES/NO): NO